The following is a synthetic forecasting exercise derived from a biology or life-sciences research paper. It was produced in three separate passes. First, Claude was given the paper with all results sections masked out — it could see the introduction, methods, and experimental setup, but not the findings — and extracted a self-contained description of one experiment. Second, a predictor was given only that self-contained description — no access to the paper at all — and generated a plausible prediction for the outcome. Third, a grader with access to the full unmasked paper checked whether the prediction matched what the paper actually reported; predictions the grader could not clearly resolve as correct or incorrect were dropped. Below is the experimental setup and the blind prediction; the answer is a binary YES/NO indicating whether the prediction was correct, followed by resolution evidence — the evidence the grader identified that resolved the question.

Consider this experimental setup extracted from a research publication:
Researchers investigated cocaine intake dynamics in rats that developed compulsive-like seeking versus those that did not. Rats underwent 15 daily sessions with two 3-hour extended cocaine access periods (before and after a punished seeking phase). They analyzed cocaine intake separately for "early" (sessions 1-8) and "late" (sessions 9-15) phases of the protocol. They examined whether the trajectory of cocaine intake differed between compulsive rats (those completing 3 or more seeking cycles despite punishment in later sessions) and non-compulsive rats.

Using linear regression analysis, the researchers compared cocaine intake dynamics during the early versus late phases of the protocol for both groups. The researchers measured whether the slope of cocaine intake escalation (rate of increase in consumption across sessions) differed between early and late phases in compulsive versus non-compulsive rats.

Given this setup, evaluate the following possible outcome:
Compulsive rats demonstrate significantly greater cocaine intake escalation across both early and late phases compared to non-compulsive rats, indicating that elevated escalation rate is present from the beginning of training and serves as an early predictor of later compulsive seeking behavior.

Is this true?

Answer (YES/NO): NO